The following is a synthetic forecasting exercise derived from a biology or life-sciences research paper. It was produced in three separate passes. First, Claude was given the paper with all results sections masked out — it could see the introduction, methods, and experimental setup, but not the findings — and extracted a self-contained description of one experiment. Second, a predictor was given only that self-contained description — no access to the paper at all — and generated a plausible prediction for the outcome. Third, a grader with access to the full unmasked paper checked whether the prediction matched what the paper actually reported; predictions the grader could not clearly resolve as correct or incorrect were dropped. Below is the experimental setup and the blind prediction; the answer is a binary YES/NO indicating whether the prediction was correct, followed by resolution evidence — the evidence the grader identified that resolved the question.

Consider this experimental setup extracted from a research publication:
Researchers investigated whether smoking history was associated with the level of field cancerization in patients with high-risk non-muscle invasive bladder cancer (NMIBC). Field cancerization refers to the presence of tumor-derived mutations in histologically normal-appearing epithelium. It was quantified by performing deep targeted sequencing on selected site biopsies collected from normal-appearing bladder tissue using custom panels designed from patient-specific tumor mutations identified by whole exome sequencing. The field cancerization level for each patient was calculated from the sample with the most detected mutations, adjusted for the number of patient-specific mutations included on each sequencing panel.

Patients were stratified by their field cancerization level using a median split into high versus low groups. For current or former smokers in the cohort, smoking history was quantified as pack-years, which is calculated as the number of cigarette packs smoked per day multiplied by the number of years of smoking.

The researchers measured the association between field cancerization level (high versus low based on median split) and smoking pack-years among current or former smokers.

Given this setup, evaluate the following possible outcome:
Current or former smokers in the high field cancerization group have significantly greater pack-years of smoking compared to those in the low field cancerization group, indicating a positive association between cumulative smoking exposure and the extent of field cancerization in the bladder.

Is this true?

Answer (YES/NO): NO